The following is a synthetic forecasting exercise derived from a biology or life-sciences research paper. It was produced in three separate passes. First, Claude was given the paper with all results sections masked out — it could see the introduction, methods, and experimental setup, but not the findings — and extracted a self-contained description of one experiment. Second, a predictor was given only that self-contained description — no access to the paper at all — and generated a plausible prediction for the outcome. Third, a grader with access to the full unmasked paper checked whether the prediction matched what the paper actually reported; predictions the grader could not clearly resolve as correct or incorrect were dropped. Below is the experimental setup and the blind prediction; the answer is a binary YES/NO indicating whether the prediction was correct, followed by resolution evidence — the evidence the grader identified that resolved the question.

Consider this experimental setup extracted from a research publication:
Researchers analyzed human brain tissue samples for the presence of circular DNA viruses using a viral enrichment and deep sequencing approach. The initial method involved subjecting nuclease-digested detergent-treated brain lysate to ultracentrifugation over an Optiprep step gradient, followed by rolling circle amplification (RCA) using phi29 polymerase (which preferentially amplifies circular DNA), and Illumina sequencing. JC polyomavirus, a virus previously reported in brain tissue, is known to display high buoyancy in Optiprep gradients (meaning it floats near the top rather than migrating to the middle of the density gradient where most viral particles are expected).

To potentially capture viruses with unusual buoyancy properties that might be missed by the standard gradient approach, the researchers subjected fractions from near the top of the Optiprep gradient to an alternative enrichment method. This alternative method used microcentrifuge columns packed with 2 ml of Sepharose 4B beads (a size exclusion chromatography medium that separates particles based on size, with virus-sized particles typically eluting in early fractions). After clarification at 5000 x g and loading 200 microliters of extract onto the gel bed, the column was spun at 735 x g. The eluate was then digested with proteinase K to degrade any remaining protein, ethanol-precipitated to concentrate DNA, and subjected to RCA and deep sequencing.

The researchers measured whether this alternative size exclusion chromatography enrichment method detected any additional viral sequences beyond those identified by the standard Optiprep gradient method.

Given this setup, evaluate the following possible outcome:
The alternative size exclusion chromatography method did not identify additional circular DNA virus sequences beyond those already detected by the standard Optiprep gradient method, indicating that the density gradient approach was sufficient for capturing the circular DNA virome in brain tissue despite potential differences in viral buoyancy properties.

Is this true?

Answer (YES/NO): YES